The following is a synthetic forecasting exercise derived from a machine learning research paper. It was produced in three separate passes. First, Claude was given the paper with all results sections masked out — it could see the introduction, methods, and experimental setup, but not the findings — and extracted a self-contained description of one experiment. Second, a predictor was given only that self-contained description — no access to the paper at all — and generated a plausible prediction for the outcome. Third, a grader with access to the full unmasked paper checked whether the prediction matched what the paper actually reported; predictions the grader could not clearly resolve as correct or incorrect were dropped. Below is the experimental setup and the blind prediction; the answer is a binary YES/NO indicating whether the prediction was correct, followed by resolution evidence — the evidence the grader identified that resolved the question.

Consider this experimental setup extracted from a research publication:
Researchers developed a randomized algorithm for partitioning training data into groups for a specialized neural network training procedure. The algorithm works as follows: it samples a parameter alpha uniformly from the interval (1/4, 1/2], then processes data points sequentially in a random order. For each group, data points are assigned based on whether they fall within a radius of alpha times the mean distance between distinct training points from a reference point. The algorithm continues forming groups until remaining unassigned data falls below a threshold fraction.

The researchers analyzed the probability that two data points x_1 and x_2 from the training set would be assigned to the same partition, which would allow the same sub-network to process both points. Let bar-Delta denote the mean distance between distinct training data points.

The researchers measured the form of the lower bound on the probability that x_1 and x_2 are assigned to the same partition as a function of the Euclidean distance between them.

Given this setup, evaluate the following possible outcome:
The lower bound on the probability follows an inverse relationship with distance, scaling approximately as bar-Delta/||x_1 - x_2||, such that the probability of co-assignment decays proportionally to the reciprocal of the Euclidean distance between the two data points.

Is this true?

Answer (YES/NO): NO